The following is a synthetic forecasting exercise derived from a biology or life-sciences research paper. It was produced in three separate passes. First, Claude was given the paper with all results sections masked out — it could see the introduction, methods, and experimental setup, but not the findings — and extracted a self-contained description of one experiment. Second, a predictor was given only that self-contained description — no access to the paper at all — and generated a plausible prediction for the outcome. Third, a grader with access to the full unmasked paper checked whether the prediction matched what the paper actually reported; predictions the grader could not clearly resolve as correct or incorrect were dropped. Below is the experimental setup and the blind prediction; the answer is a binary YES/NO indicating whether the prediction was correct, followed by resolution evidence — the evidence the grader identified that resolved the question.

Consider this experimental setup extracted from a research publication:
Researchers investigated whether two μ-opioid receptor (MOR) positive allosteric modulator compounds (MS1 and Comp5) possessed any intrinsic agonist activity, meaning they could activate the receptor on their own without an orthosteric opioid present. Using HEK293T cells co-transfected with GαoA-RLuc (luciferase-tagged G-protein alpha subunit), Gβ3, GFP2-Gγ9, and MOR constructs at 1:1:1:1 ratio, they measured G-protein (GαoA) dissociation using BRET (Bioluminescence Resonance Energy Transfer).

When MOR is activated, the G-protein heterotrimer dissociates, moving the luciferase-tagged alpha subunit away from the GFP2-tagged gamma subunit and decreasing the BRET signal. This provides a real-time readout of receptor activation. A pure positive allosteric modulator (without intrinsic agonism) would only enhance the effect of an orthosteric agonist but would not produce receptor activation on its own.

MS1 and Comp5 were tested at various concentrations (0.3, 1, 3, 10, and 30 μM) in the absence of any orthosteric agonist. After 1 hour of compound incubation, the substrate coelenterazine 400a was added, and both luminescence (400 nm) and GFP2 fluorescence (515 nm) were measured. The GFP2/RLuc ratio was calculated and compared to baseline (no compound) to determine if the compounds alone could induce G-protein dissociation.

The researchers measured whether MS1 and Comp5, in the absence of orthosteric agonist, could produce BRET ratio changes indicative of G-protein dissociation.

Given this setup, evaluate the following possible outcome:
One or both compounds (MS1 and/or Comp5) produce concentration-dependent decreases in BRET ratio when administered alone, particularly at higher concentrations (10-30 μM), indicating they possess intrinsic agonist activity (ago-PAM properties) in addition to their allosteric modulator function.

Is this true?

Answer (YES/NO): YES